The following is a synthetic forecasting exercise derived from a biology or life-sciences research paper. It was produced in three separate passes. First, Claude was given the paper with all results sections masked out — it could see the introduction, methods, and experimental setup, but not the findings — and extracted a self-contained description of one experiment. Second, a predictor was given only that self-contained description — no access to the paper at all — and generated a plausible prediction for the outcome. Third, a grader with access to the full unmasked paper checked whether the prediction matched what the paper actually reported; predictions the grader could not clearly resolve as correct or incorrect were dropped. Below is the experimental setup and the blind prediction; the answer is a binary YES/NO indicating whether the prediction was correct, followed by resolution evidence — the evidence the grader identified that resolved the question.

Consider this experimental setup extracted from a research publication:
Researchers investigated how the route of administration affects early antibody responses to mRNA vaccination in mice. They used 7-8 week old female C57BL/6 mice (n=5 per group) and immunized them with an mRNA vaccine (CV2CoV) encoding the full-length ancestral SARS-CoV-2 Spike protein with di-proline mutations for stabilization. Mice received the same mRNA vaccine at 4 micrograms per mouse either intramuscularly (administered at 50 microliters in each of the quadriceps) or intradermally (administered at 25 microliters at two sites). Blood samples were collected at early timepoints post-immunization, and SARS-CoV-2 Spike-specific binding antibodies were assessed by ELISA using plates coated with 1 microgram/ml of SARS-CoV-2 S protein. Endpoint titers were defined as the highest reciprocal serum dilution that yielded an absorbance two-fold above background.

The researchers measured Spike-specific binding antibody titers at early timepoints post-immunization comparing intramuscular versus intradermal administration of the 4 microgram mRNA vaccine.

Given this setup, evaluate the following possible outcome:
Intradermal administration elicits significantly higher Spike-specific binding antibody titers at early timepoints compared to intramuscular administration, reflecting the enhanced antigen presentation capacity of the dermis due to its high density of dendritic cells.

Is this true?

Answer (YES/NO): YES